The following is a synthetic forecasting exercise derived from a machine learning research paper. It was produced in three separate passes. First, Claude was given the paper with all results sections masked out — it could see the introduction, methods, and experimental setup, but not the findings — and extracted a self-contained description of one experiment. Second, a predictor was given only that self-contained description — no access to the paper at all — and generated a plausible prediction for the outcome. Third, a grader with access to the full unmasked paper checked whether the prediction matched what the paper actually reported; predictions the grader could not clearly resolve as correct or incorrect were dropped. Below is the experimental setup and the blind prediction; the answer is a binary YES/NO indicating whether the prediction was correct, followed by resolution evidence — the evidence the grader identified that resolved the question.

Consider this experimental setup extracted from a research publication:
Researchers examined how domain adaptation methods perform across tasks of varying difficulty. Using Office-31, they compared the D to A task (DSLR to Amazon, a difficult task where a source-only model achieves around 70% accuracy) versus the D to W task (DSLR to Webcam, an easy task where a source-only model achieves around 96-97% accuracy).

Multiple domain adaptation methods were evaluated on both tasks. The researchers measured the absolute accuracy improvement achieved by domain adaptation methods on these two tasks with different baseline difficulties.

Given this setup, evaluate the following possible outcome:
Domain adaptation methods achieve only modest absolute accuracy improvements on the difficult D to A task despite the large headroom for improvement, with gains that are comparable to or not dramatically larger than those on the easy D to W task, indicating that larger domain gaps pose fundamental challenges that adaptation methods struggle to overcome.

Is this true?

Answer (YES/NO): NO